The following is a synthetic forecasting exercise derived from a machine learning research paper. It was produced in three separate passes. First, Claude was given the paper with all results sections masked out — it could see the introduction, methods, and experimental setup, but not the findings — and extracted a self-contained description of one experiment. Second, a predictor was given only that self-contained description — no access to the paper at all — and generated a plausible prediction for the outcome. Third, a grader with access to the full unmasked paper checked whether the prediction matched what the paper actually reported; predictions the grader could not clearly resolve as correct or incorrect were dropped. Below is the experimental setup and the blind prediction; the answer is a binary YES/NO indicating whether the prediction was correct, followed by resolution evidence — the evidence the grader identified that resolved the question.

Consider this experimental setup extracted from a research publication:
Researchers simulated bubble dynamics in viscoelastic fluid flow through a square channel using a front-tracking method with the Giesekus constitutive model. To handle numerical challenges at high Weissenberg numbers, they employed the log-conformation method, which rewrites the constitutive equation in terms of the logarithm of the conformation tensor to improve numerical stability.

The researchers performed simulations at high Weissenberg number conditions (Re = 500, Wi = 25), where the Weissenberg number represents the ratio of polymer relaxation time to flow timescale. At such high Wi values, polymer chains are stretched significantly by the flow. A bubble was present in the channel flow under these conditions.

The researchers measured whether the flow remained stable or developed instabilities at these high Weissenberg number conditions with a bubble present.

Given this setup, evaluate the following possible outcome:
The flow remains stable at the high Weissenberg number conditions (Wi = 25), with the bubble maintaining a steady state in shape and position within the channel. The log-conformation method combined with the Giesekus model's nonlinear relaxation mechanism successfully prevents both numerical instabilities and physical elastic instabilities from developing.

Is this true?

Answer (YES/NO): NO